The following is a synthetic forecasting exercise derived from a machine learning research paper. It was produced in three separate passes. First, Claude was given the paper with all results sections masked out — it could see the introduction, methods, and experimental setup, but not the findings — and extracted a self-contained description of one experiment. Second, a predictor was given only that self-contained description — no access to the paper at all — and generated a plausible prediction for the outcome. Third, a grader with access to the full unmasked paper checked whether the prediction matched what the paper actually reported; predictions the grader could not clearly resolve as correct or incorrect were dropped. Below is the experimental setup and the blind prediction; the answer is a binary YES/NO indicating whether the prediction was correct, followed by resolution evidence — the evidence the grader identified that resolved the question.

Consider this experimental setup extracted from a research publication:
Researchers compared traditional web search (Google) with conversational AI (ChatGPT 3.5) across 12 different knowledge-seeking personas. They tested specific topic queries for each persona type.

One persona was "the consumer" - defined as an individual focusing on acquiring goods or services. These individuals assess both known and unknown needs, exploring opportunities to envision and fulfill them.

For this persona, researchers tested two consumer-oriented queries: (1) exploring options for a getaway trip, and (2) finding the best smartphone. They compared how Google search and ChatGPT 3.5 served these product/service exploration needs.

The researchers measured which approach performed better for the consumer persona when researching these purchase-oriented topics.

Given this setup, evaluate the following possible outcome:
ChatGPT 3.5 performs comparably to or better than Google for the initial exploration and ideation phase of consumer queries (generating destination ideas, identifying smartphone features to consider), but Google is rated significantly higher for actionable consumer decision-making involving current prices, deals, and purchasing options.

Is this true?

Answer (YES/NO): NO